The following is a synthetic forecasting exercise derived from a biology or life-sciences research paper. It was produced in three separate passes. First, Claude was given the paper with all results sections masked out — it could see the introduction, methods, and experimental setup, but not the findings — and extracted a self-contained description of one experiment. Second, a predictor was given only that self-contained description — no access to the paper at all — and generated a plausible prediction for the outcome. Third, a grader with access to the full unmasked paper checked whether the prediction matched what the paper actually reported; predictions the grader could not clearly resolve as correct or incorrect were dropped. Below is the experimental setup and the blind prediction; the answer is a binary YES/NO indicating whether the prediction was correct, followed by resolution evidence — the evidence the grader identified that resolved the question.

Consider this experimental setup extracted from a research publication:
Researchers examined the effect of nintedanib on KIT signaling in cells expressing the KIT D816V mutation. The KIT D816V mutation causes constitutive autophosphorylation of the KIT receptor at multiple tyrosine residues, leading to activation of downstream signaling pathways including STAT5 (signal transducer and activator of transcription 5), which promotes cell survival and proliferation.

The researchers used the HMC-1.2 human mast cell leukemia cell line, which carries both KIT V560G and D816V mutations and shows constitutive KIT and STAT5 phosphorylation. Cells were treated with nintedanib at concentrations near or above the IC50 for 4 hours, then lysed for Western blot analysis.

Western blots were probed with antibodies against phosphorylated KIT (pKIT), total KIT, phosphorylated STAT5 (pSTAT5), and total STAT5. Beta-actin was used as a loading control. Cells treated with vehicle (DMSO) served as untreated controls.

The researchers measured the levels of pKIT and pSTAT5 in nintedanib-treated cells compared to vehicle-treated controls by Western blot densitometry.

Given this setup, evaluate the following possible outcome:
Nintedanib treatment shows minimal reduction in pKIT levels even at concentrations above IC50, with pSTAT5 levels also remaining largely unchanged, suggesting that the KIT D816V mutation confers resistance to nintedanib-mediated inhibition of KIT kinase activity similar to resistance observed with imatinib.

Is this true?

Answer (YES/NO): NO